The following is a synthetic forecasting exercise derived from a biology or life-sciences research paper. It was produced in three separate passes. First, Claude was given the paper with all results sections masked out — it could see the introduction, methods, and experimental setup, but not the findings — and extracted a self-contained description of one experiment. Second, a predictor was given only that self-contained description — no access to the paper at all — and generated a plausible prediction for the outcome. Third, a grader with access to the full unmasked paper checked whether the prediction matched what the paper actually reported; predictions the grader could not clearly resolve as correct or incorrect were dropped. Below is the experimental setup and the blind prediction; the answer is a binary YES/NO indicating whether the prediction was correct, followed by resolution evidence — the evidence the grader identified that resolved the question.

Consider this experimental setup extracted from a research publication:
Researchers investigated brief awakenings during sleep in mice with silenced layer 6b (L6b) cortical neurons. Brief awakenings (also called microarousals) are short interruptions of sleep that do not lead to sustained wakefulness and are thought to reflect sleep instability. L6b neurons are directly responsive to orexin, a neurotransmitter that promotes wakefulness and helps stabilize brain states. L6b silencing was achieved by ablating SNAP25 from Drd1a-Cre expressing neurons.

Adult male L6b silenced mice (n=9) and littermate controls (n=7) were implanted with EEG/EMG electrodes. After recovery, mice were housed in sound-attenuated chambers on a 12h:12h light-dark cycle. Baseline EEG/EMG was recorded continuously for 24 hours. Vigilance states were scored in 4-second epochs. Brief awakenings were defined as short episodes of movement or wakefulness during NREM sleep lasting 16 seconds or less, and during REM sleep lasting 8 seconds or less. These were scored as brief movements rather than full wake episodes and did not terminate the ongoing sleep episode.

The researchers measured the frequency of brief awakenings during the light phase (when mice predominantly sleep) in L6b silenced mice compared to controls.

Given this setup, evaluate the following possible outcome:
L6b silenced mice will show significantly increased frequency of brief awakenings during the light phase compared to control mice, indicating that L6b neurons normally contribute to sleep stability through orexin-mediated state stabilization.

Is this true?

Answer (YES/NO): NO